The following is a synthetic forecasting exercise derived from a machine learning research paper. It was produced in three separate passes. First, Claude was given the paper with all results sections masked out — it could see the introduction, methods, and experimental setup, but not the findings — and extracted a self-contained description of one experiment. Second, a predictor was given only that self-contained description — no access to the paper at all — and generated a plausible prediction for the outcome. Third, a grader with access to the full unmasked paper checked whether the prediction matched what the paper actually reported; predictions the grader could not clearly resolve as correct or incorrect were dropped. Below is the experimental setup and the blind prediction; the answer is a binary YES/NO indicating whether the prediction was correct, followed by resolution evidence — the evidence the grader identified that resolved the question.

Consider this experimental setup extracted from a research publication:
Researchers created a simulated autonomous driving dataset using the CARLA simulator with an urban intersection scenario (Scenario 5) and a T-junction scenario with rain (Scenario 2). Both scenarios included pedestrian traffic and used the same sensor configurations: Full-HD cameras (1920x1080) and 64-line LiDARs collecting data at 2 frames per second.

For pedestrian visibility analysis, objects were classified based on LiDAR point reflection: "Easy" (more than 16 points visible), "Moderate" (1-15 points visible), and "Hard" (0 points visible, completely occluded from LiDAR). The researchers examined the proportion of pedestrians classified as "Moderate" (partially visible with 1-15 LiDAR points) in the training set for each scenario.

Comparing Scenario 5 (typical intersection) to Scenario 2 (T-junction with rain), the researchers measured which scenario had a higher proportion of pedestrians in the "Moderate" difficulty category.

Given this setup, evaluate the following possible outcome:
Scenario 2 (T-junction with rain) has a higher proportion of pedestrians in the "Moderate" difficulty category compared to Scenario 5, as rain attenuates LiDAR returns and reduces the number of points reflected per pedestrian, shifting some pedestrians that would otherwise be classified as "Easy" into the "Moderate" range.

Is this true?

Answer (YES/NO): NO